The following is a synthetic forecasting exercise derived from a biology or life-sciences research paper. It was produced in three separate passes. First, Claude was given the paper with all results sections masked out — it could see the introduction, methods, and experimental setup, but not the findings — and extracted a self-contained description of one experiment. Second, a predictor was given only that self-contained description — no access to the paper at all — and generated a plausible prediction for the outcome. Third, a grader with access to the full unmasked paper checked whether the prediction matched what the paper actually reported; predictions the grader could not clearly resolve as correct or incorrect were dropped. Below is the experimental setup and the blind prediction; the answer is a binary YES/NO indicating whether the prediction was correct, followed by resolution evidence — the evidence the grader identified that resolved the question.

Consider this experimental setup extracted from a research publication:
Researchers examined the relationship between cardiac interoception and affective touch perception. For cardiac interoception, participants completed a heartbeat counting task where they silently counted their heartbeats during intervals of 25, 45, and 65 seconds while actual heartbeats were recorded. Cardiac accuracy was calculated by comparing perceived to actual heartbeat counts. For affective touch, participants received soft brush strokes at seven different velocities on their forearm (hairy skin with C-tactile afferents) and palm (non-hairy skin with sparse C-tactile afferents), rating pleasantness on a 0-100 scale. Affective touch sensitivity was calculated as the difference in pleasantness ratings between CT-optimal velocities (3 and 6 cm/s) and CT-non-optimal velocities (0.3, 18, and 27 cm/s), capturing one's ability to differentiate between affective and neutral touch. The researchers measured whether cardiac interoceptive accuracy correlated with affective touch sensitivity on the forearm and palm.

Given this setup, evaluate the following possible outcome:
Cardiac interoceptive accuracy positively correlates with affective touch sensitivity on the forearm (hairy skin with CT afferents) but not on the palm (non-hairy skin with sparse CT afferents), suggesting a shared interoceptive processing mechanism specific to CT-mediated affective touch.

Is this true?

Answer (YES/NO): NO